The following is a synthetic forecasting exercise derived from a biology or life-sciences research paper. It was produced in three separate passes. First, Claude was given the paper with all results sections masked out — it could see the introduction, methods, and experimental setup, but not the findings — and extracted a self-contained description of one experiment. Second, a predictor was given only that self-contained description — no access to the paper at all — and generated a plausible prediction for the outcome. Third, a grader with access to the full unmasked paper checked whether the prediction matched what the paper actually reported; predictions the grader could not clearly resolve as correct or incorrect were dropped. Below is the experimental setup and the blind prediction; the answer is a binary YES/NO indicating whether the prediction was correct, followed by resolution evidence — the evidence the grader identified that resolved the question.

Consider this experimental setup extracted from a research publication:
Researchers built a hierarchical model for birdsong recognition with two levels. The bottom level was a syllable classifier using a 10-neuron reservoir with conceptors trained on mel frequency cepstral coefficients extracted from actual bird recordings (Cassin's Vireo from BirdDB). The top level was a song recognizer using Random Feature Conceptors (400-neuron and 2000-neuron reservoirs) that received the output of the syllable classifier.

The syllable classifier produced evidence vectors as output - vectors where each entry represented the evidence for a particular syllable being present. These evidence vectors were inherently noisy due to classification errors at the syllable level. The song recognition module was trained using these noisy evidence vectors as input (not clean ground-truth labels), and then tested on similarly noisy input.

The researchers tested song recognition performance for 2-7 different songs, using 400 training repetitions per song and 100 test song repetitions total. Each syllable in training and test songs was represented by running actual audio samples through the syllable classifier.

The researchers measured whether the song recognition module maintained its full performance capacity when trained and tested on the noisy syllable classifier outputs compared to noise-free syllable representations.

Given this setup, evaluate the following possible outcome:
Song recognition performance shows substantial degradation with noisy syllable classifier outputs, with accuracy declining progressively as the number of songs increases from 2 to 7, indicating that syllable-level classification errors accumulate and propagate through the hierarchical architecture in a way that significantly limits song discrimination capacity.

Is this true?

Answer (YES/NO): NO